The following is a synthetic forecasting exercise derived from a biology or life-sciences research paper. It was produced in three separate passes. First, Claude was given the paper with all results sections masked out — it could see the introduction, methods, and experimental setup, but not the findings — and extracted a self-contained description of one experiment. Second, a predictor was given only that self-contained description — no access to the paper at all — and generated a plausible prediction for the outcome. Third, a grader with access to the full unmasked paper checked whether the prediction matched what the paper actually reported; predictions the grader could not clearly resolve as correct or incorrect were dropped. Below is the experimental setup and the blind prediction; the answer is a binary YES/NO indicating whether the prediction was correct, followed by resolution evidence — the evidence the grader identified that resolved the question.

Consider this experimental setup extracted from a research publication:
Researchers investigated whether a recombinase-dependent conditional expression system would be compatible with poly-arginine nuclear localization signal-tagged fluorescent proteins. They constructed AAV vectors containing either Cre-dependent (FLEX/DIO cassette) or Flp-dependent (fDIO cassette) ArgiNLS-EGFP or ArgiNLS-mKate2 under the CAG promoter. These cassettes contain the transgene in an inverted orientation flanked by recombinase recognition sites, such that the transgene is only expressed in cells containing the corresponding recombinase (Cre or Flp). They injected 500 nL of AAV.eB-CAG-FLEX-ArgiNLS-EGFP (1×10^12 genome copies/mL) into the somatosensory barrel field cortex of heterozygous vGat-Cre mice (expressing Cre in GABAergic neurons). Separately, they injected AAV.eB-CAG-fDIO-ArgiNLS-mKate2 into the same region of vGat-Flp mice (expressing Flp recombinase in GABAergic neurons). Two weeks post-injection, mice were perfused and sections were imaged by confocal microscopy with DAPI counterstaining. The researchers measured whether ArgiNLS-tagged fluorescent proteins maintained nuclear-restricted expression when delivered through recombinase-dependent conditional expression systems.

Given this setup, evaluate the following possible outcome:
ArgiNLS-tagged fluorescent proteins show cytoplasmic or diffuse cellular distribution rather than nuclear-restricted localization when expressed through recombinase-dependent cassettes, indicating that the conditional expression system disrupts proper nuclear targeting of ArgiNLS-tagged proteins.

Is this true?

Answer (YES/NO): NO